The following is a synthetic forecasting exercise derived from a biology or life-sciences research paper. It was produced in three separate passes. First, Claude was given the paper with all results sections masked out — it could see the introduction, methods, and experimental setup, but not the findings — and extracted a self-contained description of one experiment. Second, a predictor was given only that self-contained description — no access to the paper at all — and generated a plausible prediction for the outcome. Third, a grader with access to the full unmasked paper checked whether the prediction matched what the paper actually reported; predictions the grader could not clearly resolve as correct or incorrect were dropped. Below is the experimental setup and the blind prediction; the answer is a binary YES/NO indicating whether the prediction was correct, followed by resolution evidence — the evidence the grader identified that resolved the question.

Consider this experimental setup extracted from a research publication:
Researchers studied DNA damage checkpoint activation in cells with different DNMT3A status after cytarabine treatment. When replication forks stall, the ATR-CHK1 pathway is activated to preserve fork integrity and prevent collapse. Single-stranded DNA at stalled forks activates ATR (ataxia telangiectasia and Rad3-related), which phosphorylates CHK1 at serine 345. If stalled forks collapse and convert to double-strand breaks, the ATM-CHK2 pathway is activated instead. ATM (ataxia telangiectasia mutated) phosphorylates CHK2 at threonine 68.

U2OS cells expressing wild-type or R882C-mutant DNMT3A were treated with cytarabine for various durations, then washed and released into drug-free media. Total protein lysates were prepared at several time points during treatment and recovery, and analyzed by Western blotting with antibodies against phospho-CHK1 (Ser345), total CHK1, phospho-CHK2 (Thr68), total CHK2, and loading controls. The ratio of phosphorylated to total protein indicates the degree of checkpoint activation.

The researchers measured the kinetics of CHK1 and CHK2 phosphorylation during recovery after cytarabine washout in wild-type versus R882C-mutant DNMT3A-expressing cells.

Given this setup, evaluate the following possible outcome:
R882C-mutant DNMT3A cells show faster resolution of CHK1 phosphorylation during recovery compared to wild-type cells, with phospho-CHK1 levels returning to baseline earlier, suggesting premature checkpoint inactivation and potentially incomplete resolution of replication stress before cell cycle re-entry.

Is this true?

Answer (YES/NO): NO